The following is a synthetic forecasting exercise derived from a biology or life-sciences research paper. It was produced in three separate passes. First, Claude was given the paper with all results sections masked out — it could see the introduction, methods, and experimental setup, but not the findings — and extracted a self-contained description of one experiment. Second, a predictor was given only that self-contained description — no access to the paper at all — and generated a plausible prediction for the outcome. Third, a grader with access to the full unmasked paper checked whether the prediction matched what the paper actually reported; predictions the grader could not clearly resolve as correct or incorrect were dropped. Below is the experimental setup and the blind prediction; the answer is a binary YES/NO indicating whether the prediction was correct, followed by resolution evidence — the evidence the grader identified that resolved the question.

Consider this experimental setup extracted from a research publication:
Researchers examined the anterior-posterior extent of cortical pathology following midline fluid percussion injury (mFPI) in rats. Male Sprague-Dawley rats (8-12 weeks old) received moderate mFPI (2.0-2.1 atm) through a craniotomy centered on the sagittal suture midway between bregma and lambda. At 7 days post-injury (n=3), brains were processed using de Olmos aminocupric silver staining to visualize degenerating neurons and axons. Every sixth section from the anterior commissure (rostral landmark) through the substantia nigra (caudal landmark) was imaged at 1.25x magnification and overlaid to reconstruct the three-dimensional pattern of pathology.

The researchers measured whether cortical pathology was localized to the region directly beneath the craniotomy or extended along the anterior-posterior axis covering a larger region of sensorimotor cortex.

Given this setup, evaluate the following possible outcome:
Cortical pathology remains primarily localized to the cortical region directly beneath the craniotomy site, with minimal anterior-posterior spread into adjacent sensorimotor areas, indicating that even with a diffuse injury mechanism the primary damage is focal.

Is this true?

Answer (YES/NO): NO